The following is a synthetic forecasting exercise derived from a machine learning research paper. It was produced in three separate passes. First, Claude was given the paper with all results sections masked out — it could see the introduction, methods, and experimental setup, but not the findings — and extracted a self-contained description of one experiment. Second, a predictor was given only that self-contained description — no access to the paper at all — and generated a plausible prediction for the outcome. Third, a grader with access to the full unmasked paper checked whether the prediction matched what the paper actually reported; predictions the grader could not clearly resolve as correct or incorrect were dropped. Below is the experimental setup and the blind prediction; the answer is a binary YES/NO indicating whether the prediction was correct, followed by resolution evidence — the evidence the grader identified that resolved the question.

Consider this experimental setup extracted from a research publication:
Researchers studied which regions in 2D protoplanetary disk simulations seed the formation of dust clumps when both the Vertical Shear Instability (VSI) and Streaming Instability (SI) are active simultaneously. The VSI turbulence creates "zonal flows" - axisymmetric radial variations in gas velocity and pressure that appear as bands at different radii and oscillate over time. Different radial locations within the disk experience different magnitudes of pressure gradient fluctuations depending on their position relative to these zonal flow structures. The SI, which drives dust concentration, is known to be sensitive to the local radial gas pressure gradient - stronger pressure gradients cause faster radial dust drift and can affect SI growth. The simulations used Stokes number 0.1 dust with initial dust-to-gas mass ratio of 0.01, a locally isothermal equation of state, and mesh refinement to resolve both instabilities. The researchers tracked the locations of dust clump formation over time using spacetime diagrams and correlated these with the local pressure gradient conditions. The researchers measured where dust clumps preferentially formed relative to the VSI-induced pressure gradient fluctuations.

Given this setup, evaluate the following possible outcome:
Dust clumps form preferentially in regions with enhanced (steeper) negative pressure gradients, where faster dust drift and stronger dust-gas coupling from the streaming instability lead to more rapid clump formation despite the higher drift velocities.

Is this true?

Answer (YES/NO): NO